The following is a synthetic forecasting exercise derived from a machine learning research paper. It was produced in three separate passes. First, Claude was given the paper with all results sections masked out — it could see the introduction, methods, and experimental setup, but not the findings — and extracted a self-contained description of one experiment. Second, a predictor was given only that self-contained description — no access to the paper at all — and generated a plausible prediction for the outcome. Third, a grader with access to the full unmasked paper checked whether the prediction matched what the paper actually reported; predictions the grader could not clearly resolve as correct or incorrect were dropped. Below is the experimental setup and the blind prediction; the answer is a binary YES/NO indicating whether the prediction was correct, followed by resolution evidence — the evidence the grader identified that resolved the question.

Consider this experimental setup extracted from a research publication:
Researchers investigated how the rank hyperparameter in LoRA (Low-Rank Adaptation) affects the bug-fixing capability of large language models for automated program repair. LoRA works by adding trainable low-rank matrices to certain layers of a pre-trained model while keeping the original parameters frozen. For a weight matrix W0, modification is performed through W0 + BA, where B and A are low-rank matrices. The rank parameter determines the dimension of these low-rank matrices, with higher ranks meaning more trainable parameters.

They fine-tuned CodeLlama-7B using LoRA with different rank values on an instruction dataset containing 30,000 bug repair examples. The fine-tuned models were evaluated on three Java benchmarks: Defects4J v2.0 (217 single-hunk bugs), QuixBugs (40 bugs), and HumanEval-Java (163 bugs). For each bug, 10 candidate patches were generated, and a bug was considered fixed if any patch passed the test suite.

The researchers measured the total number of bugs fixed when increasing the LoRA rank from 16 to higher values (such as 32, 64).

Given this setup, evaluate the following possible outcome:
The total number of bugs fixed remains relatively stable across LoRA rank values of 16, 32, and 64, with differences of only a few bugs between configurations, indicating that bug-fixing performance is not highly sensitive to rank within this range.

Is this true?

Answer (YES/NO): NO